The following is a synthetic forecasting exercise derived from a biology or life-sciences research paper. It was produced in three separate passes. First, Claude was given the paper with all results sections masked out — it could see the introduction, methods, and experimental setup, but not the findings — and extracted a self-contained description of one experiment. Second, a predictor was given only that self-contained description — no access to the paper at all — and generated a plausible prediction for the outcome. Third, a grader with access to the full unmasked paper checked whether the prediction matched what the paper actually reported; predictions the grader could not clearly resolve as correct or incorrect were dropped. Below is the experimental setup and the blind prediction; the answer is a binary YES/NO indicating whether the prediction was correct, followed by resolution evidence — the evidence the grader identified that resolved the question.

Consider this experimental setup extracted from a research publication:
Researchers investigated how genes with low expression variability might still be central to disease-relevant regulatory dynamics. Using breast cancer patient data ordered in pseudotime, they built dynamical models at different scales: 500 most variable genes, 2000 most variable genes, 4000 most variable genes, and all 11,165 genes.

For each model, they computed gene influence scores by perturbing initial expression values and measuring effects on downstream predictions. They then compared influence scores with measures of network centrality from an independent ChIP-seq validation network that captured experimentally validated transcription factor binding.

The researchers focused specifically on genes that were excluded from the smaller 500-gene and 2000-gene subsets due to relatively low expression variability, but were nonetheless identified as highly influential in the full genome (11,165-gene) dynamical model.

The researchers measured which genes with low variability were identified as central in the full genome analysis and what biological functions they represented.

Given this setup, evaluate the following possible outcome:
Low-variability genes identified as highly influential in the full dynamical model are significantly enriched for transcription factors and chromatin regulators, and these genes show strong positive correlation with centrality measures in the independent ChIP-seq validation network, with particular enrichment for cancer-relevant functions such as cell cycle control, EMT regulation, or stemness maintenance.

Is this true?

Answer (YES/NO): NO